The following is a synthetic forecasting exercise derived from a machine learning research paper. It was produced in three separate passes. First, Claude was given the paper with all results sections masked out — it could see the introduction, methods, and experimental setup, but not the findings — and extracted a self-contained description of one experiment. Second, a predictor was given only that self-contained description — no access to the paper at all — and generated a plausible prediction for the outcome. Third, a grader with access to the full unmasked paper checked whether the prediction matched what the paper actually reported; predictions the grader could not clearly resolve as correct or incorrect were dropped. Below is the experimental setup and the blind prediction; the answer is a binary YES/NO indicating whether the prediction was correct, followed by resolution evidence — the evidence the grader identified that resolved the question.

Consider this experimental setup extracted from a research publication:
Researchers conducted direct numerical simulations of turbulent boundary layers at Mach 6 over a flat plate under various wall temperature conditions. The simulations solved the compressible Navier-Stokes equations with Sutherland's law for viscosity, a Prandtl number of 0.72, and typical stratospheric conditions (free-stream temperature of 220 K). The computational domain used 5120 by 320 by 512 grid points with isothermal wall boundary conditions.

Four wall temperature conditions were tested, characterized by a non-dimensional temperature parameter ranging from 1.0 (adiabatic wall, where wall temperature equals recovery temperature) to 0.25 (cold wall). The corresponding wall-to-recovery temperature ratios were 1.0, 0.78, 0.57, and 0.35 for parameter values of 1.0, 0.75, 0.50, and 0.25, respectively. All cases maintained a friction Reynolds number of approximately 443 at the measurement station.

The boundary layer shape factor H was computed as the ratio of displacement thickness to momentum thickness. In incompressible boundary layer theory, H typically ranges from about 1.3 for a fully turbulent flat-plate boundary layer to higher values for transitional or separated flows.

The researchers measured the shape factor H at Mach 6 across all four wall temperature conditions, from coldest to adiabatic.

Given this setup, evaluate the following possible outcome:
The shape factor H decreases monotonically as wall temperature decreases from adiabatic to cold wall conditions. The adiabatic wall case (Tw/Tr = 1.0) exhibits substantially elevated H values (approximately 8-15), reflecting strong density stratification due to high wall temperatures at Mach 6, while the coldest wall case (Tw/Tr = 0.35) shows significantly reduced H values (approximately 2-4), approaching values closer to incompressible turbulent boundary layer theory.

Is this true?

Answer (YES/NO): NO